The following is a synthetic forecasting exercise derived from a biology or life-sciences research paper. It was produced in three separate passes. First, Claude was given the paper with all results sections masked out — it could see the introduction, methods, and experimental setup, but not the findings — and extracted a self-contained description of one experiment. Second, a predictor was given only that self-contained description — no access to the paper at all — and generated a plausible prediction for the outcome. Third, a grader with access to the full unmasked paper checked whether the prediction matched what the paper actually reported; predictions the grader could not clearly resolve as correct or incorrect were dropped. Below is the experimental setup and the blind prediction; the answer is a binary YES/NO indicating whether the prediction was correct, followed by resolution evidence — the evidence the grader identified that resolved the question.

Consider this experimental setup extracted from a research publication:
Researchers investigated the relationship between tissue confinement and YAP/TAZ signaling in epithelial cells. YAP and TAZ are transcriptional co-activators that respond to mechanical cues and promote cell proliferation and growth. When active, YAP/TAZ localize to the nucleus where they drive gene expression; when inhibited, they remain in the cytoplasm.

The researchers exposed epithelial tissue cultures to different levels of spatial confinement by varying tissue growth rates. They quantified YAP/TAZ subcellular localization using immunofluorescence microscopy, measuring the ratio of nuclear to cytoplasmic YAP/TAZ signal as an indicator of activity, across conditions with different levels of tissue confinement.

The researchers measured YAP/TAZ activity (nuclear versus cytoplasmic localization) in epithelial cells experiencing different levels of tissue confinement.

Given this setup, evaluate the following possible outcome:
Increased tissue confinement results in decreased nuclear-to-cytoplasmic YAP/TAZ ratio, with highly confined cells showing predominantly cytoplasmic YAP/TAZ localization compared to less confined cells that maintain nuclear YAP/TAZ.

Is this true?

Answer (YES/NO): YES